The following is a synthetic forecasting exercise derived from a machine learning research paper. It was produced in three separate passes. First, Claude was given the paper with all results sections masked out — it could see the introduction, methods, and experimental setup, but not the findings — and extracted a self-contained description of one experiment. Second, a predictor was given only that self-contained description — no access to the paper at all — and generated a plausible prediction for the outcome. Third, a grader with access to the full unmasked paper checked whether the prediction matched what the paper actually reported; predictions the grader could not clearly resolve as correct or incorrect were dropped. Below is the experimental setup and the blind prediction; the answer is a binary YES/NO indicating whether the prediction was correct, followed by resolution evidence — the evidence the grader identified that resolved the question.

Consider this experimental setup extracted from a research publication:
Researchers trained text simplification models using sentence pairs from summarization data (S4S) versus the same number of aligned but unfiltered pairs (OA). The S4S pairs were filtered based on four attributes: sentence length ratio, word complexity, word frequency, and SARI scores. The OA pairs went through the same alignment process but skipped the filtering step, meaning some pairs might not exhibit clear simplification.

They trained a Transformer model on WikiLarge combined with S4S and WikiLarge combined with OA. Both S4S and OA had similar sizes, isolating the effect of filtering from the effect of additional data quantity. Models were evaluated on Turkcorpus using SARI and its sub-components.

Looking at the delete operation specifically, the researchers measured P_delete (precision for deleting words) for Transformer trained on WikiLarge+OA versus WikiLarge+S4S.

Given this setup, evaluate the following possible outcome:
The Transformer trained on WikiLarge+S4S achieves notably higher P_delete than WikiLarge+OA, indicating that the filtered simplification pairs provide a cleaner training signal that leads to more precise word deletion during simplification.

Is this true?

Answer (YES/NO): YES